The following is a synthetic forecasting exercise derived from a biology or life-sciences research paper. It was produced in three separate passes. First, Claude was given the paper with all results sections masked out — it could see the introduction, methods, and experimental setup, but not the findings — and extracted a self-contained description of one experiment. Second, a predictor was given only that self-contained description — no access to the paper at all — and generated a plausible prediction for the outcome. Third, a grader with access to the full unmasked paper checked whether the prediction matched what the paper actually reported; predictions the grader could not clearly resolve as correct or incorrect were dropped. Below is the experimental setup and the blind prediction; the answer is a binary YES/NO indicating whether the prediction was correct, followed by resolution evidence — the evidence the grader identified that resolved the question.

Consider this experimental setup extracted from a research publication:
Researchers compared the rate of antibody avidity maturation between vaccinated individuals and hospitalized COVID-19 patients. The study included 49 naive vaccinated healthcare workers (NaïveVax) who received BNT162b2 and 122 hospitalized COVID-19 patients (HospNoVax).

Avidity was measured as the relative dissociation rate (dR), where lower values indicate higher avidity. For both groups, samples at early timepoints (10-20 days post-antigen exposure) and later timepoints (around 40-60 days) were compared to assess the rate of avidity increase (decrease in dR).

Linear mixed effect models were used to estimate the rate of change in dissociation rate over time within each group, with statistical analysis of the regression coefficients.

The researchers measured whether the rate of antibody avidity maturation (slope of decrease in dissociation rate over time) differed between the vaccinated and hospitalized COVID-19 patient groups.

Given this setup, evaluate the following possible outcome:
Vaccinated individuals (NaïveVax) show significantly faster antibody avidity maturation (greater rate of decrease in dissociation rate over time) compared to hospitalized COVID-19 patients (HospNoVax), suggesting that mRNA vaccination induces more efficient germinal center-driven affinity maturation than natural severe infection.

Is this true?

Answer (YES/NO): YES